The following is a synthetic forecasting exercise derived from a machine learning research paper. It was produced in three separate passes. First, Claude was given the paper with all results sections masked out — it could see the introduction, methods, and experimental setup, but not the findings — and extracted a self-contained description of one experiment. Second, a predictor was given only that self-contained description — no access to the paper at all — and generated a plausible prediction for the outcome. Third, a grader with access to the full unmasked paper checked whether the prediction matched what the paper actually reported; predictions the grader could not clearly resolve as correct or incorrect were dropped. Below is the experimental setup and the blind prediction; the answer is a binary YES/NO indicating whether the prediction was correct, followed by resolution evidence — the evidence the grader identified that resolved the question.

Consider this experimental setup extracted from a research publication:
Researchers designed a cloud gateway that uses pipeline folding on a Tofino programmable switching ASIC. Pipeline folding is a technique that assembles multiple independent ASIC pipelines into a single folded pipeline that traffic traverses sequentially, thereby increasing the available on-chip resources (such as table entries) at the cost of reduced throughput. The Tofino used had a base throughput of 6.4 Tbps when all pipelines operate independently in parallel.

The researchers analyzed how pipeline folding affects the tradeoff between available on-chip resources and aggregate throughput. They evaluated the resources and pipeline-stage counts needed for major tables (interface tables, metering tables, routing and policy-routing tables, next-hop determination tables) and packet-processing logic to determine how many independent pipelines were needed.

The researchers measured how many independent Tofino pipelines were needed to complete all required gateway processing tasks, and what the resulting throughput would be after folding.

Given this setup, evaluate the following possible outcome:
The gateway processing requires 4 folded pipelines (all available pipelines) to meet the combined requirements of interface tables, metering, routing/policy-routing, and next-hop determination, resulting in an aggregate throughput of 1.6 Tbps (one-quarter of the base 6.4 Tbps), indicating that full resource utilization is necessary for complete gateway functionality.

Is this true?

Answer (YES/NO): YES